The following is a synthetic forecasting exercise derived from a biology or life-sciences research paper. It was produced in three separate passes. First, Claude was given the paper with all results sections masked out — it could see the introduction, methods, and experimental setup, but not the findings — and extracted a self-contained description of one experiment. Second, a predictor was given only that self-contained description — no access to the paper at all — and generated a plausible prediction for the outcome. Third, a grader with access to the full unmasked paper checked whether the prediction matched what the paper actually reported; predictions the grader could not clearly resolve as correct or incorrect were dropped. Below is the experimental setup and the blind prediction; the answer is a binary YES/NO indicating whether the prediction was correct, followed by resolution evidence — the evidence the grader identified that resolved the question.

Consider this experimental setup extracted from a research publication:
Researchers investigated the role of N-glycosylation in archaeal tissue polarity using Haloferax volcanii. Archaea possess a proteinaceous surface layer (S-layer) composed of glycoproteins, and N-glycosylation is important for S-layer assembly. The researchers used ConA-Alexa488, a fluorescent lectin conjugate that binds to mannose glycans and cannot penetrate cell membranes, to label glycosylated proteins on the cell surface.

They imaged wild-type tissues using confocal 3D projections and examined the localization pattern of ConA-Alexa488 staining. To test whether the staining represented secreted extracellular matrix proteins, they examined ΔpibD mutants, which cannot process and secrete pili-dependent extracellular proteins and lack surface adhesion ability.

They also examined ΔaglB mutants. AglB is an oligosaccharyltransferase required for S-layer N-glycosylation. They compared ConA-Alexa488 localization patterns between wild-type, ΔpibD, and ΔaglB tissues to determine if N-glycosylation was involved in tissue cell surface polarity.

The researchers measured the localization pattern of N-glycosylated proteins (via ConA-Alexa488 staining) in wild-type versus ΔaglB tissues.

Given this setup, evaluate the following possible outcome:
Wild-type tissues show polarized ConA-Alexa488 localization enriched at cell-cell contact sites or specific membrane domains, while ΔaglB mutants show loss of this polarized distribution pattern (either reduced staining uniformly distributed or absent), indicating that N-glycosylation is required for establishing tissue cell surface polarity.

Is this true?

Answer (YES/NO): YES